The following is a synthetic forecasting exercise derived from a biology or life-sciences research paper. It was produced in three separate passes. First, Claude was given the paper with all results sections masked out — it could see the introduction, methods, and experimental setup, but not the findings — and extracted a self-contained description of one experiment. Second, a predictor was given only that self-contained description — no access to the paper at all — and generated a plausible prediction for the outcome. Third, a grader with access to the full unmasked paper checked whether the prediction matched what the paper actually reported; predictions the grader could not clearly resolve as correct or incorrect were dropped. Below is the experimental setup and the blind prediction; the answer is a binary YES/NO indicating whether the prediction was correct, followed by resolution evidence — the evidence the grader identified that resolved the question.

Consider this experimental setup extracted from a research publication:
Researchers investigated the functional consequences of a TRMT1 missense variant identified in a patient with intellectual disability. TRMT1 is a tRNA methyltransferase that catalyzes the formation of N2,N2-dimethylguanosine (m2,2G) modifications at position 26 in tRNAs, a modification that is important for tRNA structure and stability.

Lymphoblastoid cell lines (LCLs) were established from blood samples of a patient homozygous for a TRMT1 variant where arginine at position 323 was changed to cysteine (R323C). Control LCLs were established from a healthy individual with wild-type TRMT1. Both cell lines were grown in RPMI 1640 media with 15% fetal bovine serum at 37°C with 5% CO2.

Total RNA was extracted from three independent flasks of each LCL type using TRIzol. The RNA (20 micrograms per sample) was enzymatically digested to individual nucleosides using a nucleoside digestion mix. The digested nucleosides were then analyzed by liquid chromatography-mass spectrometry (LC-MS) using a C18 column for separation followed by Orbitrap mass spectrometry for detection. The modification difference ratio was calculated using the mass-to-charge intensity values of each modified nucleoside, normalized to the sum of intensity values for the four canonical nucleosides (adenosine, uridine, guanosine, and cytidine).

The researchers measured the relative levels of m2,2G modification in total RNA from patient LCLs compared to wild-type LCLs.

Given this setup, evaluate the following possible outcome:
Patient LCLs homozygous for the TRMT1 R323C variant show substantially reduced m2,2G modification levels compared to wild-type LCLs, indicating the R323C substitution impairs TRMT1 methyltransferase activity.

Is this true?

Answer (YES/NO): YES